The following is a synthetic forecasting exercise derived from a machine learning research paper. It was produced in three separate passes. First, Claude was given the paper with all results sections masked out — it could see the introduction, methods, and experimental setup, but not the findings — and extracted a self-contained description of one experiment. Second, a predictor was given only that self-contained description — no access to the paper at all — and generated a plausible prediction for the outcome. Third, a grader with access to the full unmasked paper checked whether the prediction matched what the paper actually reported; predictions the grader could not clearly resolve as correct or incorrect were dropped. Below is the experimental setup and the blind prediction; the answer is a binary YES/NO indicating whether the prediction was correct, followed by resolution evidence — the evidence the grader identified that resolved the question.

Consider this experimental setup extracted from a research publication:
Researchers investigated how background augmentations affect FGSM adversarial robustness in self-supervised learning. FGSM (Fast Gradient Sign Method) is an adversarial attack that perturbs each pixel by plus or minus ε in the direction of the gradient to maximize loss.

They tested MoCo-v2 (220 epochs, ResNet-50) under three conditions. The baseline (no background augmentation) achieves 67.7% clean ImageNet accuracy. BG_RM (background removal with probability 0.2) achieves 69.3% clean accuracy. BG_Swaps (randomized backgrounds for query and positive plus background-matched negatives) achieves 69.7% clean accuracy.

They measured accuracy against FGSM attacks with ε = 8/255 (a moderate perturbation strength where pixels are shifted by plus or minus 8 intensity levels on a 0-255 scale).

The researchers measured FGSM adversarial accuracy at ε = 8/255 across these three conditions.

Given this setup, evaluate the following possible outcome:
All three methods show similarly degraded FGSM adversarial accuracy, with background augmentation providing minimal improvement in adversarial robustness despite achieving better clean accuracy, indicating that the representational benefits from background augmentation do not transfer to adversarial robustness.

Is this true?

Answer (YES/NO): NO